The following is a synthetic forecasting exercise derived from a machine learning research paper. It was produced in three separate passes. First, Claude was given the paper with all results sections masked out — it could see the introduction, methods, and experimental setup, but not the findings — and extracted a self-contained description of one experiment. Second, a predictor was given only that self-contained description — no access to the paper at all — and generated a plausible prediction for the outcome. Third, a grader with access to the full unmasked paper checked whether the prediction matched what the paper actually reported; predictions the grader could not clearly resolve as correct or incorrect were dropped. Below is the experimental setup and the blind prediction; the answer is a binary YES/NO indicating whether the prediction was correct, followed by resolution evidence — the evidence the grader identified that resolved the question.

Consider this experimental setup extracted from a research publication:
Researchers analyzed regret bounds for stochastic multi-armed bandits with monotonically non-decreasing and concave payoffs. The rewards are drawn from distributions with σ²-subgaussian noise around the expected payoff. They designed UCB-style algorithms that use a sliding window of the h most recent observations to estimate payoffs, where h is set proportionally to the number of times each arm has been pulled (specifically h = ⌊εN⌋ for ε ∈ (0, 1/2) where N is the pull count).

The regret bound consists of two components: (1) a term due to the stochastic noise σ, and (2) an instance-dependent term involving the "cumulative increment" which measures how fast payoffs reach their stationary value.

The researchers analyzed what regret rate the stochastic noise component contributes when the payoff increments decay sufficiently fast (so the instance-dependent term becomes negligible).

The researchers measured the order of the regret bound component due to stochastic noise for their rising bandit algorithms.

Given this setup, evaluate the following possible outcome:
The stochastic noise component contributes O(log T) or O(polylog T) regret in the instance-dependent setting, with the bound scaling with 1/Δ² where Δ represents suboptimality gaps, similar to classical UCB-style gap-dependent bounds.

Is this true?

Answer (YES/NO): NO